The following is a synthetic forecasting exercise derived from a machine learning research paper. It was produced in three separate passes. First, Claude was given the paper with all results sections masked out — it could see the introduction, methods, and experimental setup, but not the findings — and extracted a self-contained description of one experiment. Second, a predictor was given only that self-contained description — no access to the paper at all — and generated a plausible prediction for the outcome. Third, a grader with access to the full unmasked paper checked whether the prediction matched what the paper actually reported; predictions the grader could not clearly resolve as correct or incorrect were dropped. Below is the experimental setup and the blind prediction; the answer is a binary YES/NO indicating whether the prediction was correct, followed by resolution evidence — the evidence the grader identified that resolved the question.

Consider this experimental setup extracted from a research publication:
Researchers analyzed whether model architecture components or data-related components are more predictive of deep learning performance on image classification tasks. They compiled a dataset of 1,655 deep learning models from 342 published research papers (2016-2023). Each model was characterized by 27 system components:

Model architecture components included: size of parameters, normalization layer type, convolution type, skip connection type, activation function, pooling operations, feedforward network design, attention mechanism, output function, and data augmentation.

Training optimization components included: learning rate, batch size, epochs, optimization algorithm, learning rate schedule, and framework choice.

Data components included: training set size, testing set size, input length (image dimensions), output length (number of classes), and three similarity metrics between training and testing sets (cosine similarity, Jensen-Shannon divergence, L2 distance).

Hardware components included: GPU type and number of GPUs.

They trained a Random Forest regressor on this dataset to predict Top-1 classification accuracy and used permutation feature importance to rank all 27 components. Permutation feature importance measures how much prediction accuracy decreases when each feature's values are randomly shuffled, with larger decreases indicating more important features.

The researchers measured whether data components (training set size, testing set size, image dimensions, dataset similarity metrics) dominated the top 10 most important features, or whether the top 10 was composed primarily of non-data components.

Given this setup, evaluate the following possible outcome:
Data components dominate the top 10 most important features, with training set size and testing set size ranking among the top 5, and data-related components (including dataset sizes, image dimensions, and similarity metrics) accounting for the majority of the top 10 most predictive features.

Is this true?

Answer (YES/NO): NO